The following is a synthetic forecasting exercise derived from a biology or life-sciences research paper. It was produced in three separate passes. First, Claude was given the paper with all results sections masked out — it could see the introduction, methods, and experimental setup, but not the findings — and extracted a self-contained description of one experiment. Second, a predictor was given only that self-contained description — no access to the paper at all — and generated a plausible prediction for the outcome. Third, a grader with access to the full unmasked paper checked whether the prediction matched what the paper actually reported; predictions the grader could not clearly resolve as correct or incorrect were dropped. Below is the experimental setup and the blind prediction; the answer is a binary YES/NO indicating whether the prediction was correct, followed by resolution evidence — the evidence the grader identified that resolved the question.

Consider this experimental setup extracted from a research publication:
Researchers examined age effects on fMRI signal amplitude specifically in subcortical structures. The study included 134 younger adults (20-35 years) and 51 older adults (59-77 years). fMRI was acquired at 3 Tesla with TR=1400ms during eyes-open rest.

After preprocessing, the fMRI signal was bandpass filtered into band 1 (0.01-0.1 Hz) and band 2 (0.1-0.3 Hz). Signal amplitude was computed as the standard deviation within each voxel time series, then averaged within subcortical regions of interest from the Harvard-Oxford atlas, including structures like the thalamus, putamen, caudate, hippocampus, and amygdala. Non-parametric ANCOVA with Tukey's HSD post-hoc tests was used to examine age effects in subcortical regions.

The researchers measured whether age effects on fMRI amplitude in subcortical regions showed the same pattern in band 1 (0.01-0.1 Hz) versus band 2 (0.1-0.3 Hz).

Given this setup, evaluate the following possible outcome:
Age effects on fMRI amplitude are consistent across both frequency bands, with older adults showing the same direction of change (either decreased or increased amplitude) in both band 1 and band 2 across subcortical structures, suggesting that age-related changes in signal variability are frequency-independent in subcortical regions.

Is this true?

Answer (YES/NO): NO